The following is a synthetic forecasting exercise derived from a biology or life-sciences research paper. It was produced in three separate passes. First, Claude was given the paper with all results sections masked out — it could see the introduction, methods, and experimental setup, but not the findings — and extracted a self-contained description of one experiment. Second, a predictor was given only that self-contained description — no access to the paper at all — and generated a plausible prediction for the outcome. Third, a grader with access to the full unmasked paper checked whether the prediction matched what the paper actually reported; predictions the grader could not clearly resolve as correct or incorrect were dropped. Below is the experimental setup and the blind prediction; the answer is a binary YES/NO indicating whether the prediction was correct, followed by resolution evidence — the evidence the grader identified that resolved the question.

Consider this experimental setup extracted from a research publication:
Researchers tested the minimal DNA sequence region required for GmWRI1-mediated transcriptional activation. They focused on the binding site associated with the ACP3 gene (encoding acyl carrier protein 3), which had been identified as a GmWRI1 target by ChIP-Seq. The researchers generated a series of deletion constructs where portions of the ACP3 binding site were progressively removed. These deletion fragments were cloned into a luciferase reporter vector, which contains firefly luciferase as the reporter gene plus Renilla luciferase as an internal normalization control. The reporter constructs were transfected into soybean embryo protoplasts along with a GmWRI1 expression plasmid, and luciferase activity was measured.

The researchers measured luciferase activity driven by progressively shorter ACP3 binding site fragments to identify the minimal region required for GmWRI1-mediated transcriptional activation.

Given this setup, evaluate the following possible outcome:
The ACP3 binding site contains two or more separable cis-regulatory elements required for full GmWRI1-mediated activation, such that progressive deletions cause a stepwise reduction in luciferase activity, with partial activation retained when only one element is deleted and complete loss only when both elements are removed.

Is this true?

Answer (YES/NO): NO